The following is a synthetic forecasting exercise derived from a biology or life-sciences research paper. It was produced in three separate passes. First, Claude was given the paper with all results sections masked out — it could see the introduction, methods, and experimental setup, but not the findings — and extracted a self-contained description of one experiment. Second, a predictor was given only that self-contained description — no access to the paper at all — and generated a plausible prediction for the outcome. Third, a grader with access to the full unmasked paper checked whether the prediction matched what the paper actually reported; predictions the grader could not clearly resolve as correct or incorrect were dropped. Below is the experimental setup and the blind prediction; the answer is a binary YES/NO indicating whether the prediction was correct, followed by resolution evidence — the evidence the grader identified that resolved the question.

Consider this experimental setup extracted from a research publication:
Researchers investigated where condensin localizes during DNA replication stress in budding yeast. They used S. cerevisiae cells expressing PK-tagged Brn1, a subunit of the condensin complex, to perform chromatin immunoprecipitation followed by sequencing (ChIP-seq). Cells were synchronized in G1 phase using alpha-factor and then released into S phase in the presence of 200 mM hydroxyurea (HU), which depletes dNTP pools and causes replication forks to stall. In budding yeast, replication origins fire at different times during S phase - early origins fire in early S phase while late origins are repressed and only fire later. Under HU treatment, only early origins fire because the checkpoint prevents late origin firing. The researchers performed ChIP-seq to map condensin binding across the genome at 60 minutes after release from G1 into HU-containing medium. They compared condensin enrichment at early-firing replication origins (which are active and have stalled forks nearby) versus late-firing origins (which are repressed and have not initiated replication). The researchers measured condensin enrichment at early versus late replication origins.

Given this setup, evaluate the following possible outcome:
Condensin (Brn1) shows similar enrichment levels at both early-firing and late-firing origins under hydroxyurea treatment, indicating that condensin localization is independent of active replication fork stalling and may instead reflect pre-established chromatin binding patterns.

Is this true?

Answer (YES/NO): NO